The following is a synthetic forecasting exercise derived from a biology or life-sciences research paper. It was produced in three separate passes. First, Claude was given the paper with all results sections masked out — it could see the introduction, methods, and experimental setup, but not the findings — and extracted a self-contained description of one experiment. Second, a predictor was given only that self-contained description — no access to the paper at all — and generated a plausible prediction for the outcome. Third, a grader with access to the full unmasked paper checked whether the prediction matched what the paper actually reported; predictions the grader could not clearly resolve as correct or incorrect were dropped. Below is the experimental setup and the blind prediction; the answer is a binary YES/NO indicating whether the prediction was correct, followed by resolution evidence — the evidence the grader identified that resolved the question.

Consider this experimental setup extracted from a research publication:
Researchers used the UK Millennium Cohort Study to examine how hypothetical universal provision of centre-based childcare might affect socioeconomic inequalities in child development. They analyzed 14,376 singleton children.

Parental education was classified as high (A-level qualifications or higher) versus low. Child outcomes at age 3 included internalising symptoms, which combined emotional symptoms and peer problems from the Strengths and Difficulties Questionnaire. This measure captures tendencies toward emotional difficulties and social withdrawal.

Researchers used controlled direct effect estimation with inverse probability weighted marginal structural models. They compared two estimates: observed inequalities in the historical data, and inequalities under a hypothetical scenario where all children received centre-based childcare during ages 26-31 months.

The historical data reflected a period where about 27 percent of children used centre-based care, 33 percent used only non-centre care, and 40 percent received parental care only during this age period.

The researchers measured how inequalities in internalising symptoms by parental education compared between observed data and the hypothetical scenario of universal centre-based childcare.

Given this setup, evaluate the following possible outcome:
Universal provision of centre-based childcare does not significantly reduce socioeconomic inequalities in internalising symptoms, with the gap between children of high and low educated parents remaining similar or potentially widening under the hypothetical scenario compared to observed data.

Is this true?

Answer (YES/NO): NO